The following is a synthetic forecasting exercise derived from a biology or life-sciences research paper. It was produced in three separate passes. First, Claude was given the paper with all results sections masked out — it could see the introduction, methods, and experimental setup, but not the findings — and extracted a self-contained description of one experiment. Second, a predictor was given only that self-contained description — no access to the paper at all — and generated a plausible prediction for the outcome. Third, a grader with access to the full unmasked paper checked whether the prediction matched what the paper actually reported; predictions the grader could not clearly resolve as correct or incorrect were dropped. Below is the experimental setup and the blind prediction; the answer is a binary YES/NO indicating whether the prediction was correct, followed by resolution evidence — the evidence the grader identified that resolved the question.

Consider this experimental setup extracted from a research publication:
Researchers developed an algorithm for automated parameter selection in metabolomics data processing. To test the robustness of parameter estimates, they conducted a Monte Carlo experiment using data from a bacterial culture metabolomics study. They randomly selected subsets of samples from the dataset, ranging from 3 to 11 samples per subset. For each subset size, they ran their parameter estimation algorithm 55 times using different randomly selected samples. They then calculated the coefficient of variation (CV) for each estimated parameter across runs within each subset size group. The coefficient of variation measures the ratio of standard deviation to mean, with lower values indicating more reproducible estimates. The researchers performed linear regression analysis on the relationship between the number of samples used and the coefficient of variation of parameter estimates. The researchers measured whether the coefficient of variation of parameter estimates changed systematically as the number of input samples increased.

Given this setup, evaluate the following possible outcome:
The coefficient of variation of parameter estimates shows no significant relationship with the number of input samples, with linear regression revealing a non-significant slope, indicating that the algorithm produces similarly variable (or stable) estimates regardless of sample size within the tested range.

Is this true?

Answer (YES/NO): NO